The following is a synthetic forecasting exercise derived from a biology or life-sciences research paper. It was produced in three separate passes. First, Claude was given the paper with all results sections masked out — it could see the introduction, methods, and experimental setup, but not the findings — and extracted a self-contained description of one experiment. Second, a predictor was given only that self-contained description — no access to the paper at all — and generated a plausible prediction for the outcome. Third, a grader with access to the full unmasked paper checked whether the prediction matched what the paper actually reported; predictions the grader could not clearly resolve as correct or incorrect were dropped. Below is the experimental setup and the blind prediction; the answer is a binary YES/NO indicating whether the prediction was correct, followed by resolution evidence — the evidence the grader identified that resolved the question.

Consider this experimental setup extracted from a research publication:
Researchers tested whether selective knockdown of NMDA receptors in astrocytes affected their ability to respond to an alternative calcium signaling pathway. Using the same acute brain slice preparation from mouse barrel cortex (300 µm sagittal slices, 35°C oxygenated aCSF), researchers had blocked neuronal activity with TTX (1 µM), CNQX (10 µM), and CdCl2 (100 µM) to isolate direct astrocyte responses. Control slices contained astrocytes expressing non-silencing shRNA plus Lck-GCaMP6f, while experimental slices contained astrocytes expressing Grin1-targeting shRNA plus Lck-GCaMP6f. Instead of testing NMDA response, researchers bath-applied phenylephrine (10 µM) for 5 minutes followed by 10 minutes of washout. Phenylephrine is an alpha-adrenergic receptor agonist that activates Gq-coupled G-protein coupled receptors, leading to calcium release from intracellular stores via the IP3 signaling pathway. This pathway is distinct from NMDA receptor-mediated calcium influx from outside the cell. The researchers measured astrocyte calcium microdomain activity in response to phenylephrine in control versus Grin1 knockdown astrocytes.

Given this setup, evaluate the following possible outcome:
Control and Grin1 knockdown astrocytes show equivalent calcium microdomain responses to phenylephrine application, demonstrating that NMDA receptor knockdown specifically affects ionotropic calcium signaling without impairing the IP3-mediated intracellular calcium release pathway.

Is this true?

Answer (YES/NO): YES